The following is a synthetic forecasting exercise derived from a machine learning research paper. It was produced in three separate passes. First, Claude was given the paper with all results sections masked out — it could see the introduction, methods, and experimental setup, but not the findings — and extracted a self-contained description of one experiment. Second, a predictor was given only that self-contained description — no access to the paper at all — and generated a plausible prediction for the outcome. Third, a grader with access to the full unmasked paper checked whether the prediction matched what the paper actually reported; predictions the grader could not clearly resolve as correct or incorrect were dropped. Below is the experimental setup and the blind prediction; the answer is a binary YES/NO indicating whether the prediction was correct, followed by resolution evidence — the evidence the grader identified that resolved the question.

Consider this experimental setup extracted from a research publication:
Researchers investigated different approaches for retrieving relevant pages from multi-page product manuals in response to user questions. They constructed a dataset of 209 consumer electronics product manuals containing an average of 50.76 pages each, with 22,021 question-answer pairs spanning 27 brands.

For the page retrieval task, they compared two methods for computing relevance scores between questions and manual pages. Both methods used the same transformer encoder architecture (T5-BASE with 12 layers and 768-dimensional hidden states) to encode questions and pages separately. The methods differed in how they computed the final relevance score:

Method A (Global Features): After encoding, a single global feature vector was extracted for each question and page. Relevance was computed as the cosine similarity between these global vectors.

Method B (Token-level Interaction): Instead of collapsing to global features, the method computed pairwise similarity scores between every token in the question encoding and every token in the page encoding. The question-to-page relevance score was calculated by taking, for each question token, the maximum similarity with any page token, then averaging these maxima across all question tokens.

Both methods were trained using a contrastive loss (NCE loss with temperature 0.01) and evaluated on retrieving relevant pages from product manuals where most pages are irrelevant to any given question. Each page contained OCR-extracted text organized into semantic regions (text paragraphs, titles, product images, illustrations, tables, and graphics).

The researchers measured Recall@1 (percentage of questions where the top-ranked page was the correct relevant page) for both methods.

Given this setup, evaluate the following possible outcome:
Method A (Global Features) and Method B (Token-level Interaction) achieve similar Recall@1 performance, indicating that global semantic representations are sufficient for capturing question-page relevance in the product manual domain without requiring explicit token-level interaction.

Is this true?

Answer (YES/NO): NO